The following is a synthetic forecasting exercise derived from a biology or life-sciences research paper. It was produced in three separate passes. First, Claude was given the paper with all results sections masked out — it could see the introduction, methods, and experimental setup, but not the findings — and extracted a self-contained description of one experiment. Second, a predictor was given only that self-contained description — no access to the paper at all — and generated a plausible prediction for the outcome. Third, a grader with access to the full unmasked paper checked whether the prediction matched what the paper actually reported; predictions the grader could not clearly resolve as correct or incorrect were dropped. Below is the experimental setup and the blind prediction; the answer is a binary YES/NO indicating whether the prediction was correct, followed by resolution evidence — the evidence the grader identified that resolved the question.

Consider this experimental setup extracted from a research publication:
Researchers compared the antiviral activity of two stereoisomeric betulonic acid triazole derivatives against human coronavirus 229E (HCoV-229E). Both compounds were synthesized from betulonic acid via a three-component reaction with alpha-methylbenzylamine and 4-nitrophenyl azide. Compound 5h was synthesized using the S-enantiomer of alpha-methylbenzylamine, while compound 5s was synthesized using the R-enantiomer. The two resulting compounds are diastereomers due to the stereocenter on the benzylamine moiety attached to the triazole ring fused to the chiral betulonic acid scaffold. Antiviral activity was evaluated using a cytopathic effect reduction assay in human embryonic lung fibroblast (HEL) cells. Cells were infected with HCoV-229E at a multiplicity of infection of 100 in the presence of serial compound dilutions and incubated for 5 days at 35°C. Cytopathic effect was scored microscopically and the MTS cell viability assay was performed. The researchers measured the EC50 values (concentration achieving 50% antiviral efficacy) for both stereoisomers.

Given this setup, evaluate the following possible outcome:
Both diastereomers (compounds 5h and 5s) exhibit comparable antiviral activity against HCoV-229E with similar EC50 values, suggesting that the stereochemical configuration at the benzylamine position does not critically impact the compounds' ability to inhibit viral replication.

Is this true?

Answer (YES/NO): YES